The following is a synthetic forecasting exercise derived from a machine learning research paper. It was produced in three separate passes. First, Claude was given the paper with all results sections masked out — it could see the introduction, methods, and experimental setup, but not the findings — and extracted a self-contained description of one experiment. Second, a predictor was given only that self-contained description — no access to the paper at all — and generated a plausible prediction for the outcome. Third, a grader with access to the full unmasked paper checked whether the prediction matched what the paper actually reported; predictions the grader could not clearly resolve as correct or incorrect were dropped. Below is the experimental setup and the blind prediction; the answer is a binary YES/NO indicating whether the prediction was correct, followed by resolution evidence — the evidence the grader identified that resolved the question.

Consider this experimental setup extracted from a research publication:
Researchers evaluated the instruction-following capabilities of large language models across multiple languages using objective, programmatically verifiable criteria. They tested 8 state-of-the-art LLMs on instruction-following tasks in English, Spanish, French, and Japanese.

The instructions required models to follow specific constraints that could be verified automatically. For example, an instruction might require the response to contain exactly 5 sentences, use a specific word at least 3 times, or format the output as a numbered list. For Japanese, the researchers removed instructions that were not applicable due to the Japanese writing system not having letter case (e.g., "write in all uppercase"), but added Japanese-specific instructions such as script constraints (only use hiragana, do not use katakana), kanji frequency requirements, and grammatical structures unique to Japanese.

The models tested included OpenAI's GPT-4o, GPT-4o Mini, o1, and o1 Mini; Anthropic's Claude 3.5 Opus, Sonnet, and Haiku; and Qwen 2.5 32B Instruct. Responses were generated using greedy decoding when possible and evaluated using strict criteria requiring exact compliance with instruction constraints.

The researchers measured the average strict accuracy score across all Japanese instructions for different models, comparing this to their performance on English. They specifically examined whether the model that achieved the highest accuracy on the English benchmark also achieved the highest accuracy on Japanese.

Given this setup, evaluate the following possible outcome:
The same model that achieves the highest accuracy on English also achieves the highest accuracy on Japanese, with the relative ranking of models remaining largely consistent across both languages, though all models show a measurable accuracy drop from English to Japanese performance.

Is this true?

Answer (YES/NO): NO